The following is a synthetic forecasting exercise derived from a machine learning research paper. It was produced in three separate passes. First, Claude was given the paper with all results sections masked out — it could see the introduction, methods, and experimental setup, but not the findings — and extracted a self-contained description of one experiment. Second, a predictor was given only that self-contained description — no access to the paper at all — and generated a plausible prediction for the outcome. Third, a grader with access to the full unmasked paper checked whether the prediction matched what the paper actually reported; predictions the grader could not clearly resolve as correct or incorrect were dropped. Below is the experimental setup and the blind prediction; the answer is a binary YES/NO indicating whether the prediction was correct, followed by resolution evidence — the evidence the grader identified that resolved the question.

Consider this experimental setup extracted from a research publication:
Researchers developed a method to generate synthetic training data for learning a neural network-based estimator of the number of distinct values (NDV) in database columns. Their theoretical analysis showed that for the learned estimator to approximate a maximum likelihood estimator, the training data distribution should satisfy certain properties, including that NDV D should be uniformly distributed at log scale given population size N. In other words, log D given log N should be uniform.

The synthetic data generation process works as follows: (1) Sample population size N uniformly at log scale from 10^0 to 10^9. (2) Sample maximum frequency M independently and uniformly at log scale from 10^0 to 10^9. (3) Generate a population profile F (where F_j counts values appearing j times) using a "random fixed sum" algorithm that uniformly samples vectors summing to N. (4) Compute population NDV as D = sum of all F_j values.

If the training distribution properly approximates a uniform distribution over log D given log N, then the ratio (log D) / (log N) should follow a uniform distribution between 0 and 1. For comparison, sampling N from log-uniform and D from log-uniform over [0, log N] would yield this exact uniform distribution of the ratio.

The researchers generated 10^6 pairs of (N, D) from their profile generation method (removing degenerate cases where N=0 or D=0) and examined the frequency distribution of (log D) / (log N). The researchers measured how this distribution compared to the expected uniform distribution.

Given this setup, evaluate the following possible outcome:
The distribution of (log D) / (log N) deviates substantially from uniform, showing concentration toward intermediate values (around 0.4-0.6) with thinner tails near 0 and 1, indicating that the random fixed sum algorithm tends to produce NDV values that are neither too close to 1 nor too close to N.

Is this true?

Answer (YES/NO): NO